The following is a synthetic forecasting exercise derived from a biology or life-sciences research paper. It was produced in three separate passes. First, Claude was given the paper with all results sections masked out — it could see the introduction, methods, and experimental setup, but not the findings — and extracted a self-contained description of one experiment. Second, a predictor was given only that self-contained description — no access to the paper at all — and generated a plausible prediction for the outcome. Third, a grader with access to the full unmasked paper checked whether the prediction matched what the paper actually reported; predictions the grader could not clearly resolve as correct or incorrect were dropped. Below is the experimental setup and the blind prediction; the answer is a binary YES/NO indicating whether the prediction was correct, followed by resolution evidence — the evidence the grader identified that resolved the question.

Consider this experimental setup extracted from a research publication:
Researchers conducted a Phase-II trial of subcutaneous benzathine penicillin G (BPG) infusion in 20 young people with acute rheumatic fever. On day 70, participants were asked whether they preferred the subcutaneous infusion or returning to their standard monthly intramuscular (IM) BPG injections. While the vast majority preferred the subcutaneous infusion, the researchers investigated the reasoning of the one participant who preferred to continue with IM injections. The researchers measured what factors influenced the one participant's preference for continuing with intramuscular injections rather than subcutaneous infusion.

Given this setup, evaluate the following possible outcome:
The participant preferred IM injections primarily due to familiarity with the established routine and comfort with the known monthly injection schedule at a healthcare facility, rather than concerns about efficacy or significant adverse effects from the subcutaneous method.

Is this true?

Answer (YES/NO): NO